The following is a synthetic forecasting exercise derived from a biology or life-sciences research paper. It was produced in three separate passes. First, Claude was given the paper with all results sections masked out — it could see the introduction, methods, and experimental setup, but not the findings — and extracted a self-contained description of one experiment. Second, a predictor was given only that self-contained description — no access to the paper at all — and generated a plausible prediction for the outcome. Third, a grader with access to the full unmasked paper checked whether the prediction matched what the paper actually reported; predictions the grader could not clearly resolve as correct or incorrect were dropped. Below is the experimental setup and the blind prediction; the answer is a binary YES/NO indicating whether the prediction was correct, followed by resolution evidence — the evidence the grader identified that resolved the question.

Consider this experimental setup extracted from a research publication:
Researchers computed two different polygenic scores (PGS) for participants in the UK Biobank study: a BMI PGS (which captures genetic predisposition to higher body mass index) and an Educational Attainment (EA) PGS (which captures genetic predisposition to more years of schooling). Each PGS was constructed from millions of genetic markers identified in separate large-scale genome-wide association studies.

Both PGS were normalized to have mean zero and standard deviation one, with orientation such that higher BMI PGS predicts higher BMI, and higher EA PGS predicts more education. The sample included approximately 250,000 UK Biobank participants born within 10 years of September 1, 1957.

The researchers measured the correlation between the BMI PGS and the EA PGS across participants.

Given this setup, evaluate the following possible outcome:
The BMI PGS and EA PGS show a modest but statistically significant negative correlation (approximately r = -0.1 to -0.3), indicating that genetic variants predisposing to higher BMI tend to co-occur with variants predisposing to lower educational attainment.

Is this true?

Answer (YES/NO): YES